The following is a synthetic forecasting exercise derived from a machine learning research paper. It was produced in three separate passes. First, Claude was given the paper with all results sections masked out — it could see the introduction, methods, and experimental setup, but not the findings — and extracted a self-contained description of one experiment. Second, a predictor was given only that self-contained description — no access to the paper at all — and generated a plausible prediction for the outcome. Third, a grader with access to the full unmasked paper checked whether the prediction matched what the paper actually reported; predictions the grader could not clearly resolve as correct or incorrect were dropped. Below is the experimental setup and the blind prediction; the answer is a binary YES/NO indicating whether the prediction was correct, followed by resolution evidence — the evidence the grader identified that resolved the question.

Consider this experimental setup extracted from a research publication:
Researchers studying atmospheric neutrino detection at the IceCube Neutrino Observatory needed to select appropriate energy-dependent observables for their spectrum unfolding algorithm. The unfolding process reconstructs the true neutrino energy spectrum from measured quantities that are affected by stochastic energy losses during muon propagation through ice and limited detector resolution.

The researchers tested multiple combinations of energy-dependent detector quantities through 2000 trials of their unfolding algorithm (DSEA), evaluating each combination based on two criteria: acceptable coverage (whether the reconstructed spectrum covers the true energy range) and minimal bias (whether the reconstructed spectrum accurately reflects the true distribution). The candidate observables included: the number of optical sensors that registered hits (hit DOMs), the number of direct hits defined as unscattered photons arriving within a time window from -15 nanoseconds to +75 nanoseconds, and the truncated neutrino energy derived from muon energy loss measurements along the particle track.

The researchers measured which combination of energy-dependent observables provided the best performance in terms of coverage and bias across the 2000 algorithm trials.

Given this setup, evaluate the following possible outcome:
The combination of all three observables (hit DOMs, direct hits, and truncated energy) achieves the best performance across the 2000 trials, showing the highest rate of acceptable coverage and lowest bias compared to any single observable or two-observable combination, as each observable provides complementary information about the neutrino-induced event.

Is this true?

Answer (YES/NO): YES